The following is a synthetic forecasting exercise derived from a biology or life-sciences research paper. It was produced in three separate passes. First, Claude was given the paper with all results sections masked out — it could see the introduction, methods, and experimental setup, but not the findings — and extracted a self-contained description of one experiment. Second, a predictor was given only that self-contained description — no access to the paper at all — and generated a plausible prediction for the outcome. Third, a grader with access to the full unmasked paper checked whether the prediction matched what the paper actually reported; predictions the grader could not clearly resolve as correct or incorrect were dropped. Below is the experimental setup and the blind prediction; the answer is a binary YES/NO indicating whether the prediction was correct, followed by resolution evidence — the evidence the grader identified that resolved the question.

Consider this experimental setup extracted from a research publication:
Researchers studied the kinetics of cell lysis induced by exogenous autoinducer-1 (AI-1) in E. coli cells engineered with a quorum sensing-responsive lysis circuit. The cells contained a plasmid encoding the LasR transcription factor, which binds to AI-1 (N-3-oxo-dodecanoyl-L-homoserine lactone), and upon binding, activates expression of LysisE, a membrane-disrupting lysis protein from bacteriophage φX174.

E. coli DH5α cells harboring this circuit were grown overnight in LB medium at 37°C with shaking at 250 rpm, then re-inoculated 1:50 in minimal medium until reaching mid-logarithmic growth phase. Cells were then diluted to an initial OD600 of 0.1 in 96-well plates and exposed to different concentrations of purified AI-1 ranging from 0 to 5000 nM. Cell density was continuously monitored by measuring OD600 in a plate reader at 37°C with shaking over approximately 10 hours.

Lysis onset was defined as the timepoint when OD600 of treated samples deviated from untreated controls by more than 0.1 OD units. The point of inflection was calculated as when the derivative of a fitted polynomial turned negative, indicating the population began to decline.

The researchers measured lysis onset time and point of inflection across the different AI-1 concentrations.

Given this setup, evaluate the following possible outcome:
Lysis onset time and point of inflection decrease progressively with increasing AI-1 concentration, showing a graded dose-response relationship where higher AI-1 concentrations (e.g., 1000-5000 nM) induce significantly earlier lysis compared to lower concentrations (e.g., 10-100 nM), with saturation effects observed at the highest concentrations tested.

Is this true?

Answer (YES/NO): NO